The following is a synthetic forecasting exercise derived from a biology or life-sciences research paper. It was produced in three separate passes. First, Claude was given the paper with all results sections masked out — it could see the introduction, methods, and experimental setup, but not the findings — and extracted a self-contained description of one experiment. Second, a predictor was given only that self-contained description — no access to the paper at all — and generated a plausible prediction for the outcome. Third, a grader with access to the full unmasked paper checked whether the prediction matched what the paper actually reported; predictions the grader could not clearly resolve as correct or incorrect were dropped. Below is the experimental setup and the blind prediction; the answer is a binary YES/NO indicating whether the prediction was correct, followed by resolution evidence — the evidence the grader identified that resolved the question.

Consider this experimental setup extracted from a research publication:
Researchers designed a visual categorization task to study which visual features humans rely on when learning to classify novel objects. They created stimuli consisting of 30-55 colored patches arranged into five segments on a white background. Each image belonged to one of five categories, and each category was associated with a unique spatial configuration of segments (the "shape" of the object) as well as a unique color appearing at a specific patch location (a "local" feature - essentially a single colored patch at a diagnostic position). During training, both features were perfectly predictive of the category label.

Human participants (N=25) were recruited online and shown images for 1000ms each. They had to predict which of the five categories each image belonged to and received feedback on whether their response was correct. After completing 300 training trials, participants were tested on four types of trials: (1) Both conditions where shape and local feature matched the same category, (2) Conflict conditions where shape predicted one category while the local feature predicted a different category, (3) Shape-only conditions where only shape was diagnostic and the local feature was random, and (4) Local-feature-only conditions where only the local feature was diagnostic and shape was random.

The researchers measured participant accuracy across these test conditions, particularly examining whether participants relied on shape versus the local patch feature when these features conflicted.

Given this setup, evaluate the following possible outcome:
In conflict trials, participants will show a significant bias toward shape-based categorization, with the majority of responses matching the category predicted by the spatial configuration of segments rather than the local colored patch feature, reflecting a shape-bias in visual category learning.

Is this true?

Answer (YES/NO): YES